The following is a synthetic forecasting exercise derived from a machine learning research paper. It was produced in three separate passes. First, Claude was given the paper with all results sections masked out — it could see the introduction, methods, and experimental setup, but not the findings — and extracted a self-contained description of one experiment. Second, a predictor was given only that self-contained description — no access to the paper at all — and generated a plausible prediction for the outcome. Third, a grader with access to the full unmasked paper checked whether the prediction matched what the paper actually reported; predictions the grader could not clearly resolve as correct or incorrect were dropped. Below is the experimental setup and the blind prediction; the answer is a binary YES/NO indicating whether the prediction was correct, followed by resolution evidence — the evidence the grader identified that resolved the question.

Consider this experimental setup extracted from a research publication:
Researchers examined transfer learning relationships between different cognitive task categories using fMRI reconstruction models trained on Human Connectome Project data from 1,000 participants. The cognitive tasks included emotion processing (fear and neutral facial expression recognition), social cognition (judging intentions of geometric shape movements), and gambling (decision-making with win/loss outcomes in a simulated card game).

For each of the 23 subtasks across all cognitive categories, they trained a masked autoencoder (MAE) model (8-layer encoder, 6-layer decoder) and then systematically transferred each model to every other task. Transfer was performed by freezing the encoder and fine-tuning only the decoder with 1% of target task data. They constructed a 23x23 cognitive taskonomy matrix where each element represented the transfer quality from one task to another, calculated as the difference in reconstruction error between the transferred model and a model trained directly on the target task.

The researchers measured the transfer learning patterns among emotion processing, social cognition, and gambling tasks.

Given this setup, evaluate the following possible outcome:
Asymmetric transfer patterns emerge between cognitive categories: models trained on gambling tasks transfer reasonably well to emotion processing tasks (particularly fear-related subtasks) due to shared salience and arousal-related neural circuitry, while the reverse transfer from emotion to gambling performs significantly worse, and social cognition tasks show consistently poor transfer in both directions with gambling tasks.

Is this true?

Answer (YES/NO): NO